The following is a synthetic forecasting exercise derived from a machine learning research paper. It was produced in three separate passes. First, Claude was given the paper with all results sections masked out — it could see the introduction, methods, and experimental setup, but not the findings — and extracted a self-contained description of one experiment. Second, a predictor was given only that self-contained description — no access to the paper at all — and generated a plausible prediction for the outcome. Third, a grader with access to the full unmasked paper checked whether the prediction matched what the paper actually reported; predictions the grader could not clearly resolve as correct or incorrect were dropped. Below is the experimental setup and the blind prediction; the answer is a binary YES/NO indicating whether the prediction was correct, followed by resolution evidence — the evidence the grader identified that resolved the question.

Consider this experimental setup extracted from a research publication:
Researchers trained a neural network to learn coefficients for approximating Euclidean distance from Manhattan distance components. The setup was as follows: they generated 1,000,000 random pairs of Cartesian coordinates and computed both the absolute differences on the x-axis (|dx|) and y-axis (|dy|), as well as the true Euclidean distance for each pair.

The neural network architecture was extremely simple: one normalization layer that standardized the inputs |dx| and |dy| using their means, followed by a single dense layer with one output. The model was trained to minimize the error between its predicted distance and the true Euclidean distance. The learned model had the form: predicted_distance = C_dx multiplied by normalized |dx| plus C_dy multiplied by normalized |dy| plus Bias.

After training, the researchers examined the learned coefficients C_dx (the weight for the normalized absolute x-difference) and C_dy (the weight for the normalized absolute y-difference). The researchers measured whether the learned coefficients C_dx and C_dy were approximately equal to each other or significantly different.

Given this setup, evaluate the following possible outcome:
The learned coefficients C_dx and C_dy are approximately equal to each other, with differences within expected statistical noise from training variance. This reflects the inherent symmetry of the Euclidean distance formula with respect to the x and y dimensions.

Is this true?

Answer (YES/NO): YES